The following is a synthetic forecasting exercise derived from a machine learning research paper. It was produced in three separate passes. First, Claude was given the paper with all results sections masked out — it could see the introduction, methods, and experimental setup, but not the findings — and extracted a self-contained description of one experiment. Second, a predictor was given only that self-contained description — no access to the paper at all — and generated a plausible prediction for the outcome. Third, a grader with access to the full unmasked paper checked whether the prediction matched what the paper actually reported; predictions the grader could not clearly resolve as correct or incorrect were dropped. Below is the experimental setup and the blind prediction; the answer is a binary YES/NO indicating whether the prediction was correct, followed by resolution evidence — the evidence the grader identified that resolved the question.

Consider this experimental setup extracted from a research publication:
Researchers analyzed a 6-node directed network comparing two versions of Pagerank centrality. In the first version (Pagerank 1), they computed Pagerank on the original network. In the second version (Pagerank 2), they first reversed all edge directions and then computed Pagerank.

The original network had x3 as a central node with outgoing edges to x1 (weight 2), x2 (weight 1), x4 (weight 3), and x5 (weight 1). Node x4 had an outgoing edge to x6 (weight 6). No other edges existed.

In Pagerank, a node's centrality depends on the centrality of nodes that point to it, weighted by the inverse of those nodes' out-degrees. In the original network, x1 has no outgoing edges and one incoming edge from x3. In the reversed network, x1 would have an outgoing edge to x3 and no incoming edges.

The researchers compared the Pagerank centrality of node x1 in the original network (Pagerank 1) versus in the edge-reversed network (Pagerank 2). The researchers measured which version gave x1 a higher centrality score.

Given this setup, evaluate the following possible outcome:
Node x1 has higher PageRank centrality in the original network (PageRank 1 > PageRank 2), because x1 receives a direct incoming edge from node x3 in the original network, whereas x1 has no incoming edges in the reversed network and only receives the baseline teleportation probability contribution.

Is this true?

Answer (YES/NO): NO